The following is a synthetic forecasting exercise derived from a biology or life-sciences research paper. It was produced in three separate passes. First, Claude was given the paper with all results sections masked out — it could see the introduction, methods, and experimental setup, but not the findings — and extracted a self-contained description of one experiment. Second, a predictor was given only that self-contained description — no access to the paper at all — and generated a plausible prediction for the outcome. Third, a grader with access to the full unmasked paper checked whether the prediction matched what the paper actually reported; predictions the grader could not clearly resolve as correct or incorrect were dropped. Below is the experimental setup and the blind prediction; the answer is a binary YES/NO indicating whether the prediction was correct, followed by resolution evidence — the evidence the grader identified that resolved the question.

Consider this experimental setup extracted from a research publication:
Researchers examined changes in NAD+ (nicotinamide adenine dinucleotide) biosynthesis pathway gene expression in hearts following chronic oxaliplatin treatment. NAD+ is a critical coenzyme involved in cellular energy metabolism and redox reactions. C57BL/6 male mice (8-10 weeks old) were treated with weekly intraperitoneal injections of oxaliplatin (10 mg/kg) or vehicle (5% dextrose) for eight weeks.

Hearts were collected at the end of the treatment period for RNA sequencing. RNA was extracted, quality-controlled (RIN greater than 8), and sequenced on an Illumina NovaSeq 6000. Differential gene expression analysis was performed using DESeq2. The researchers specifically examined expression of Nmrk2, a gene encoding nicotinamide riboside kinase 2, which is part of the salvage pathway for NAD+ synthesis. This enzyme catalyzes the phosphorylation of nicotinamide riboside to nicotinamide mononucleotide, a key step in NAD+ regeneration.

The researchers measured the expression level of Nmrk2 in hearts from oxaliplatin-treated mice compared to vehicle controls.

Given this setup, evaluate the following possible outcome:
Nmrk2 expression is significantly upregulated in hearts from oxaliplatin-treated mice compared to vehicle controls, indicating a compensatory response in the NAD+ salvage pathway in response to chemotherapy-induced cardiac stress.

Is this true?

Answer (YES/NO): YES